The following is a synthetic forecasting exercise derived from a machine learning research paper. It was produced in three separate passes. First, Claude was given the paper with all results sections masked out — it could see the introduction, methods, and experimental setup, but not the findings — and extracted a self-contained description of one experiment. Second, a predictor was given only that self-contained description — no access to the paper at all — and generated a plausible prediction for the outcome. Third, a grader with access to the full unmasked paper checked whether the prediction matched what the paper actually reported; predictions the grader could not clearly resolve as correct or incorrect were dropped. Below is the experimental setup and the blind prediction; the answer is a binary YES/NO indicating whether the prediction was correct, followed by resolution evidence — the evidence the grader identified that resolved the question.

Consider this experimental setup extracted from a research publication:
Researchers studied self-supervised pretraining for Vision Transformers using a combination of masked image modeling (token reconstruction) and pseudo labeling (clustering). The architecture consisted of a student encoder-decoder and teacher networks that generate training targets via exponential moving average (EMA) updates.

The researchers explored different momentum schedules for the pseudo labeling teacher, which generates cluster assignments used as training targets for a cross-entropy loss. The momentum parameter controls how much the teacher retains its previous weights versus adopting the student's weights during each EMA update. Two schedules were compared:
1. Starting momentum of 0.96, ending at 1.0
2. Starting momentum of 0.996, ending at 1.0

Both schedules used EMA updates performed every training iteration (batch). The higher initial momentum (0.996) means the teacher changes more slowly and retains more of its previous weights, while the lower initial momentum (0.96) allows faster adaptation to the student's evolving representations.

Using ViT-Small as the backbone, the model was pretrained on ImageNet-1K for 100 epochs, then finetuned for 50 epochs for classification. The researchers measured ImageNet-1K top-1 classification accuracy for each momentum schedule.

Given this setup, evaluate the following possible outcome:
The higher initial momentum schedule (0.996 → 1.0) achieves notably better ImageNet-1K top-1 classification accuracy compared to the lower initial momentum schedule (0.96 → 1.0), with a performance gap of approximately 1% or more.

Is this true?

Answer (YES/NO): YES